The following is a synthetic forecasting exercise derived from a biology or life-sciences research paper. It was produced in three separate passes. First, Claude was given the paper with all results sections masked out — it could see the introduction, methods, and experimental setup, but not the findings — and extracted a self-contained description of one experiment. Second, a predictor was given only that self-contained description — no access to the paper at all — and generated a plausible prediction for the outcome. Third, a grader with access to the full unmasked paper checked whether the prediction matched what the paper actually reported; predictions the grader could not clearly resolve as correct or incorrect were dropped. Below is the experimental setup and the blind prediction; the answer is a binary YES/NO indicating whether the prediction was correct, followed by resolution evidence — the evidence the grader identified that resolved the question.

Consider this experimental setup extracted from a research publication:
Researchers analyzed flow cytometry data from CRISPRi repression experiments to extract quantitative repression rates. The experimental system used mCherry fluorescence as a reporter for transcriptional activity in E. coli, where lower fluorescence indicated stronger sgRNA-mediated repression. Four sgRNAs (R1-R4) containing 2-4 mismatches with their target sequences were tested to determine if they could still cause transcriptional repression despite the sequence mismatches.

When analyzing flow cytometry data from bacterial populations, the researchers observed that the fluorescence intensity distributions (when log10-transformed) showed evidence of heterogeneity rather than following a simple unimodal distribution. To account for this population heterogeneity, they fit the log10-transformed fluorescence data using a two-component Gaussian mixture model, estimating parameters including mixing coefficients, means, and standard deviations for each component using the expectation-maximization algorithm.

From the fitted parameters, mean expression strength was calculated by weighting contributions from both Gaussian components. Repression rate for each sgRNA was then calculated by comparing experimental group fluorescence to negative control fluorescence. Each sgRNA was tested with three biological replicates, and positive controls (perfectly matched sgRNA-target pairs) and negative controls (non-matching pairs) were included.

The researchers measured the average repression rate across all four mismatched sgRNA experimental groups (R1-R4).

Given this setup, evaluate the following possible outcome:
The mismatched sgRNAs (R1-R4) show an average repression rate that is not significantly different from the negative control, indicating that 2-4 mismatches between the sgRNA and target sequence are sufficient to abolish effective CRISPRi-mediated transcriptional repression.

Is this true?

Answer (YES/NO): NO